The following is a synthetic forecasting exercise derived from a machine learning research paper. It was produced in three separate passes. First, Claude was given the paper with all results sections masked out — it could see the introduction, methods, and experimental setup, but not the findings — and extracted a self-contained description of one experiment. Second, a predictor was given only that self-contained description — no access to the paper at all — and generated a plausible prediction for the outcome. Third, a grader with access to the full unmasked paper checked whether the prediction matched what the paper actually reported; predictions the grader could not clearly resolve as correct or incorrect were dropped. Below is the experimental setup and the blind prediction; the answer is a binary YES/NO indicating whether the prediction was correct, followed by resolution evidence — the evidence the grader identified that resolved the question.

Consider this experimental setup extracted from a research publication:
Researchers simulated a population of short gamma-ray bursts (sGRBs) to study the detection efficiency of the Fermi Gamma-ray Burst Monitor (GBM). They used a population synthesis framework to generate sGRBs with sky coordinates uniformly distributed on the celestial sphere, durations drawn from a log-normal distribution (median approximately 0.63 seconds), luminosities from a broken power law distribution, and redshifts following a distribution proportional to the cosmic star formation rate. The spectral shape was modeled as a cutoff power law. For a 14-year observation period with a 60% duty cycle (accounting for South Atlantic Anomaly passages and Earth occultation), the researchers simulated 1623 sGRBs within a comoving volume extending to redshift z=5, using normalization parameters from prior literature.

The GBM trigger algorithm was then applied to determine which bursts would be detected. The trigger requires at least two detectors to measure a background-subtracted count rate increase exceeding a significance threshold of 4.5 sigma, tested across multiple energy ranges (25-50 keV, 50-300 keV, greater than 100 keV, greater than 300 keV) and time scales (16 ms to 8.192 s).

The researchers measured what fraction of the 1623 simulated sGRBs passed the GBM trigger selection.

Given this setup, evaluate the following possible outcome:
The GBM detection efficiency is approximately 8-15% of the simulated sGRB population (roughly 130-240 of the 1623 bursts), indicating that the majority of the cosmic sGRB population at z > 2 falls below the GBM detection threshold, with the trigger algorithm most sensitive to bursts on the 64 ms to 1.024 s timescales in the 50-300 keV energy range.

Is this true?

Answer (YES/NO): NO